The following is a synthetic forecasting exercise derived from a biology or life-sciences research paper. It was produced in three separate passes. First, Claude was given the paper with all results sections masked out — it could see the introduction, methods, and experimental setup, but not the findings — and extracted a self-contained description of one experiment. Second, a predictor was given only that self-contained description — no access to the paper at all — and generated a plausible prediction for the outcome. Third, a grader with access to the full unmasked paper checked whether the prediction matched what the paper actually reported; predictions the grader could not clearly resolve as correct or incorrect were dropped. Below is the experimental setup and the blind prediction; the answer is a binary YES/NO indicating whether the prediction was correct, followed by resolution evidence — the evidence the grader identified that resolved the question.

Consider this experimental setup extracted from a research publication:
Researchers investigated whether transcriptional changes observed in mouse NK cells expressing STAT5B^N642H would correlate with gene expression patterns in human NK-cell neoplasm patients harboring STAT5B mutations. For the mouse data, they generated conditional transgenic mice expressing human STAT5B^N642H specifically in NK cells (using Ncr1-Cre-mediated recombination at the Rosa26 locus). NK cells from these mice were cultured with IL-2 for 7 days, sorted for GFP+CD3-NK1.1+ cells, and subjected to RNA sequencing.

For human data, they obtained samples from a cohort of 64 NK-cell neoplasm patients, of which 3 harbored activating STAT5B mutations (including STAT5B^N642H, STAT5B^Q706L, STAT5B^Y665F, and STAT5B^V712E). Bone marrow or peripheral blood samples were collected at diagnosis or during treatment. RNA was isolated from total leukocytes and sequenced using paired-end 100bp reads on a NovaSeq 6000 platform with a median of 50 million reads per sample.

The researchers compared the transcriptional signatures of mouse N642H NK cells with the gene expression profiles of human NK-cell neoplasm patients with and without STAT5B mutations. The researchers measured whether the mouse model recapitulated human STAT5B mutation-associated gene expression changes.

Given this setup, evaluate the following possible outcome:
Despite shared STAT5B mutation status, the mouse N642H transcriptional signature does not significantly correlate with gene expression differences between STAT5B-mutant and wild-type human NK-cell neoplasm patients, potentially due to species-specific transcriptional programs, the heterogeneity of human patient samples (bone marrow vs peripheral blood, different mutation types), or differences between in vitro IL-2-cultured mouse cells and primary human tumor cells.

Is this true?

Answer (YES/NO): NO